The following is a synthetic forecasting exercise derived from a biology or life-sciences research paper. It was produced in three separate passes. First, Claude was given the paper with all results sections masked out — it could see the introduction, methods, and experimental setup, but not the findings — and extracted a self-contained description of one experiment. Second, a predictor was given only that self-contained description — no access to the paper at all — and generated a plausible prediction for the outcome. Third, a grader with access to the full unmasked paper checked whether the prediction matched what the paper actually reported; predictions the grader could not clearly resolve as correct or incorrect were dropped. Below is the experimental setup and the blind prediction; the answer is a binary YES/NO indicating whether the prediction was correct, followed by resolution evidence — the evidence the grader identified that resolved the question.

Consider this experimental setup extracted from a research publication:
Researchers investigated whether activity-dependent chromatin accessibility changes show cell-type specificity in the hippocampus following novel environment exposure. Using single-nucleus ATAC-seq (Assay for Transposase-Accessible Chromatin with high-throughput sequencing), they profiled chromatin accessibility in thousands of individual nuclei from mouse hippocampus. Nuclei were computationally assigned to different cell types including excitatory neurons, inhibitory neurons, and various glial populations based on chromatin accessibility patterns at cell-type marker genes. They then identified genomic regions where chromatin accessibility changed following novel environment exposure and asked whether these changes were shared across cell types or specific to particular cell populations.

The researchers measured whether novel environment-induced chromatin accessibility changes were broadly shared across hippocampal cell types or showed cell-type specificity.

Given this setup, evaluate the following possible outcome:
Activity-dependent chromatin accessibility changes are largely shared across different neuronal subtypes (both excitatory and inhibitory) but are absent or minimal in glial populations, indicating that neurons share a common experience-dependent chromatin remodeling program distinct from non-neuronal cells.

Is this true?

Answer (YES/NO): NO